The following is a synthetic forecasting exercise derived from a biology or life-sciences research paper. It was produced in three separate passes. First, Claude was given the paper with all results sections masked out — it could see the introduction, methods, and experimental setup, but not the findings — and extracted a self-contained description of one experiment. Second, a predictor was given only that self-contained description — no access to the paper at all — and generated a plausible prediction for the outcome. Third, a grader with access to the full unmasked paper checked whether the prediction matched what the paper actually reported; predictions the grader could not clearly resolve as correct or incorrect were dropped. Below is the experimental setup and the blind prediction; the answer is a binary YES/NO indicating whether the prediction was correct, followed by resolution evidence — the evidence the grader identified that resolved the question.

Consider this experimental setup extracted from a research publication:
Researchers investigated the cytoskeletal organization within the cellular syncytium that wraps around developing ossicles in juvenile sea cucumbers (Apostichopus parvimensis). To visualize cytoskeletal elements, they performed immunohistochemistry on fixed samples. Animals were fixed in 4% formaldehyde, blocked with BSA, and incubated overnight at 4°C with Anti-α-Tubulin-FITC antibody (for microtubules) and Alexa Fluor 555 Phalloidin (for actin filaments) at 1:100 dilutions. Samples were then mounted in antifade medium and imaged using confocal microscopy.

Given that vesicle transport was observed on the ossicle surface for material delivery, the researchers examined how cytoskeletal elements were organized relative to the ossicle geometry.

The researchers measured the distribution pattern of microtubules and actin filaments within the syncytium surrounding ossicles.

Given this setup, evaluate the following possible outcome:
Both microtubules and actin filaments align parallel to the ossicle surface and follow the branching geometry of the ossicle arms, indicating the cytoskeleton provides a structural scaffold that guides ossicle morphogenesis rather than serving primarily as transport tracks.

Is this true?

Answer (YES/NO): NO